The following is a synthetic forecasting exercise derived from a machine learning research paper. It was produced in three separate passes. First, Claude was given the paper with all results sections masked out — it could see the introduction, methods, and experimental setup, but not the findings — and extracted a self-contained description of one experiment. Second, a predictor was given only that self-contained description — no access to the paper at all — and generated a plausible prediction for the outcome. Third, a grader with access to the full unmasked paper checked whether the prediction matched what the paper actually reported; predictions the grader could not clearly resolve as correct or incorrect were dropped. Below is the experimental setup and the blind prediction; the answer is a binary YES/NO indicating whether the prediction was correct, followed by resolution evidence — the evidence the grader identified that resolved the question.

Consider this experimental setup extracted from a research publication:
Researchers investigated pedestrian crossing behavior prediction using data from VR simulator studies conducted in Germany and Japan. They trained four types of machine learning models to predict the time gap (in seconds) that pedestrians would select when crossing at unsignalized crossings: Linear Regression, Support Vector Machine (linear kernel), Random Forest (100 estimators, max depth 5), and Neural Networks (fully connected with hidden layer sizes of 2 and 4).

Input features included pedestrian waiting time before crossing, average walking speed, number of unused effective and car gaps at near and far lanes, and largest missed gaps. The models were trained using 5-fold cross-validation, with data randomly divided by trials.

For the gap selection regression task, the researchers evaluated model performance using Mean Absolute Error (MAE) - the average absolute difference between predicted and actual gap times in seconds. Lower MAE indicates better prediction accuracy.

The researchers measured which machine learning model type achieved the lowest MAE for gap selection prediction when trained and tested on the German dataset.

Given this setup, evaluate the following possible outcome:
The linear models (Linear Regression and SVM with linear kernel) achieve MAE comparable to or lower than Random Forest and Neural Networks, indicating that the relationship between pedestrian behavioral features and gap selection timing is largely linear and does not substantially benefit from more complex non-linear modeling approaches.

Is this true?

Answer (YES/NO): NO